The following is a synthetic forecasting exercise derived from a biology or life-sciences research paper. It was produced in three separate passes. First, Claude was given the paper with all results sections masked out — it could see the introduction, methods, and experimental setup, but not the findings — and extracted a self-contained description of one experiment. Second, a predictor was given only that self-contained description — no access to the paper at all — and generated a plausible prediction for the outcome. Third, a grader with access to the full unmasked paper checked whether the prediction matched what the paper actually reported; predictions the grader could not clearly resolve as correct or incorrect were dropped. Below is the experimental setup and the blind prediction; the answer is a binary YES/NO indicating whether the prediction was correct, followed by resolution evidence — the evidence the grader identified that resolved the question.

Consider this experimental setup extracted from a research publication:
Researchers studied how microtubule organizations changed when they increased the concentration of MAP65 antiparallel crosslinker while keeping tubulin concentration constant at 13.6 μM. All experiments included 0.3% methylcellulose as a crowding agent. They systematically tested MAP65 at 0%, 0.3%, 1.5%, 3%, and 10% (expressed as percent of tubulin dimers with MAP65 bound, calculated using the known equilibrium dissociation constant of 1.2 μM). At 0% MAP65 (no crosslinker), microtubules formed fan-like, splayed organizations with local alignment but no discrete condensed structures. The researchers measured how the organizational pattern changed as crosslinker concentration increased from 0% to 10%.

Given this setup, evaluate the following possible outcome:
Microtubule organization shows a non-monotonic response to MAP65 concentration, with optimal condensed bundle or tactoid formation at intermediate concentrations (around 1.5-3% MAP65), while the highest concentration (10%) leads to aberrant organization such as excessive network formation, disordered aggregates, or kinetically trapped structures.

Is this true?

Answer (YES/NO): NO